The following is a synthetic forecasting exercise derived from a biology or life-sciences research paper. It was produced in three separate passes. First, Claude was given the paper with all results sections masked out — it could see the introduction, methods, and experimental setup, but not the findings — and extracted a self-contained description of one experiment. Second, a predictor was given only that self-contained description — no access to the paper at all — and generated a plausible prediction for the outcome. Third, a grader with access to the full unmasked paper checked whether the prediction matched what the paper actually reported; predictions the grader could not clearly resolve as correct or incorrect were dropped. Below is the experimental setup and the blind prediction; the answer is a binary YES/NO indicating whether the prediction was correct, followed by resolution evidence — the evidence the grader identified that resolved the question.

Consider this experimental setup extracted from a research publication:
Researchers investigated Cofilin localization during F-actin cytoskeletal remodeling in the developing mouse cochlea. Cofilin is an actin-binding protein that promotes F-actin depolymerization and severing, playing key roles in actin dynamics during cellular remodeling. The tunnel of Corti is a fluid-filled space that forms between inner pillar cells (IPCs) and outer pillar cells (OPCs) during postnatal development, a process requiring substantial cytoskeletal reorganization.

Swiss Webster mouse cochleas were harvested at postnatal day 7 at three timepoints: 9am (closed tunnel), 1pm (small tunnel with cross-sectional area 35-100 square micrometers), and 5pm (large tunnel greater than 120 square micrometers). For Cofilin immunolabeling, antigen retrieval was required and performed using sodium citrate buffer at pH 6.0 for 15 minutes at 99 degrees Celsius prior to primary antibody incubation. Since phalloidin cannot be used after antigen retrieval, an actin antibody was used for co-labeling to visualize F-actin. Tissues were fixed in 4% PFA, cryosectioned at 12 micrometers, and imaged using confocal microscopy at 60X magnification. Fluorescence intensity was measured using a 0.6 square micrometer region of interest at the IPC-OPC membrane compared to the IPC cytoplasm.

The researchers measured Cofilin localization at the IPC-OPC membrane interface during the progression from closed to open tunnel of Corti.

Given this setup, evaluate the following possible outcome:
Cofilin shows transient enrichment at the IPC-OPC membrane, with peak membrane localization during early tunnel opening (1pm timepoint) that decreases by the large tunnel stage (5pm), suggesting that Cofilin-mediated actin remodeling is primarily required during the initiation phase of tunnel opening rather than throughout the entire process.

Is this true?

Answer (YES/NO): NO